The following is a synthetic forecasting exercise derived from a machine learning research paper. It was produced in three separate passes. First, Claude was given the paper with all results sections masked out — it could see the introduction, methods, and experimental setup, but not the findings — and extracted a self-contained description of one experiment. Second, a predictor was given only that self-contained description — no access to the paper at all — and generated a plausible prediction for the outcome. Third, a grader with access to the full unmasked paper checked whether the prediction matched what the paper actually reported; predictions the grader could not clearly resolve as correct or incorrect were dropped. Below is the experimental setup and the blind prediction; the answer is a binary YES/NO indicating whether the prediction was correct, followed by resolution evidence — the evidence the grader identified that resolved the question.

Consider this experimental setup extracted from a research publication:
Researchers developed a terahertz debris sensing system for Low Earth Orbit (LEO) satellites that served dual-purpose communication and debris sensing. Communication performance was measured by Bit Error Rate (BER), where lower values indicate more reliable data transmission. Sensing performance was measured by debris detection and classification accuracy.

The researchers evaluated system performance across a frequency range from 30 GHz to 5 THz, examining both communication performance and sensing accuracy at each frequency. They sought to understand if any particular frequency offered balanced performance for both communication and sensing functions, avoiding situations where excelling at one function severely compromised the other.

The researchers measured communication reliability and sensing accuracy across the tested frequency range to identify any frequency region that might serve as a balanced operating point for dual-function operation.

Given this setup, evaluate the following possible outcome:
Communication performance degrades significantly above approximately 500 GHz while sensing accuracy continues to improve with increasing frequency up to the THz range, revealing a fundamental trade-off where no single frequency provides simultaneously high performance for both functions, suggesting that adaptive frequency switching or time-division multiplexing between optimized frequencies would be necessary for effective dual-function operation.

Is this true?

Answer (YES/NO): NO